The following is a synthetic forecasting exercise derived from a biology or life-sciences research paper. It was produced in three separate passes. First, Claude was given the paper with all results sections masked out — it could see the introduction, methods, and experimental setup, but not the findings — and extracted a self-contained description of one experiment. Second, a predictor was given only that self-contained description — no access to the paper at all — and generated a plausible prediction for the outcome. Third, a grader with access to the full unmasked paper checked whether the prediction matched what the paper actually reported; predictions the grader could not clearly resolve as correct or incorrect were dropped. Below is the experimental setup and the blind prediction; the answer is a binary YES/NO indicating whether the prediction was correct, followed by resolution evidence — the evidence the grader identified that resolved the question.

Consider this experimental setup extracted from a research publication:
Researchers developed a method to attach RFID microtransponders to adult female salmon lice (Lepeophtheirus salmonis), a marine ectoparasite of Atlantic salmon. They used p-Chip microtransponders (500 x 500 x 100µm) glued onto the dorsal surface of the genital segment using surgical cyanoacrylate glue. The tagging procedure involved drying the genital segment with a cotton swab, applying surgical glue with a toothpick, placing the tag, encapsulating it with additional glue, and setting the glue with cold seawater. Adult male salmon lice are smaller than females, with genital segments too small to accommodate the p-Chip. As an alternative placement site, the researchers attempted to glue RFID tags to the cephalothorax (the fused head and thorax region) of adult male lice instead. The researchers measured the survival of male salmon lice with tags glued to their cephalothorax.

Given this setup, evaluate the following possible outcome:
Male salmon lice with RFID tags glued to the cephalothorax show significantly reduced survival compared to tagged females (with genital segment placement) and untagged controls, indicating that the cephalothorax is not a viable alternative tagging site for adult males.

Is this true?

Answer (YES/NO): YES